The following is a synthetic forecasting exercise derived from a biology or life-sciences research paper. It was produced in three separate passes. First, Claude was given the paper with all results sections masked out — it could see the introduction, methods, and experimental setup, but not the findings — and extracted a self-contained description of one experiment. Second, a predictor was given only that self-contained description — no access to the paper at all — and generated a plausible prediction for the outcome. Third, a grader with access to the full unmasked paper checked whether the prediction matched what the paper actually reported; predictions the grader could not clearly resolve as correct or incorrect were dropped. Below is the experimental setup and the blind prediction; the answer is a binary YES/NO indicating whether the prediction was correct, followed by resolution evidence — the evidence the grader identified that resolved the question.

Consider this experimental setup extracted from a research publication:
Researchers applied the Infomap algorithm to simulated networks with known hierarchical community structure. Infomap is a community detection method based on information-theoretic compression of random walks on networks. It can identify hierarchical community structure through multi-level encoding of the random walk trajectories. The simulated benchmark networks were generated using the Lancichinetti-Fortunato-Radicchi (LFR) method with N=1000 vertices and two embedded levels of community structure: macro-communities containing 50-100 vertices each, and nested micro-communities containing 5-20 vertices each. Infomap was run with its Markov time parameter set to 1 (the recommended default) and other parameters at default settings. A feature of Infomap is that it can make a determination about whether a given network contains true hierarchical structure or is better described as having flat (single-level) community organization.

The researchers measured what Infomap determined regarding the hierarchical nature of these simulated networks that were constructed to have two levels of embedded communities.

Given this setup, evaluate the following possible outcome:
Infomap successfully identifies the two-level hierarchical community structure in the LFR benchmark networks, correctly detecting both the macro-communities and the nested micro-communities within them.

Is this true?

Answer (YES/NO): NO